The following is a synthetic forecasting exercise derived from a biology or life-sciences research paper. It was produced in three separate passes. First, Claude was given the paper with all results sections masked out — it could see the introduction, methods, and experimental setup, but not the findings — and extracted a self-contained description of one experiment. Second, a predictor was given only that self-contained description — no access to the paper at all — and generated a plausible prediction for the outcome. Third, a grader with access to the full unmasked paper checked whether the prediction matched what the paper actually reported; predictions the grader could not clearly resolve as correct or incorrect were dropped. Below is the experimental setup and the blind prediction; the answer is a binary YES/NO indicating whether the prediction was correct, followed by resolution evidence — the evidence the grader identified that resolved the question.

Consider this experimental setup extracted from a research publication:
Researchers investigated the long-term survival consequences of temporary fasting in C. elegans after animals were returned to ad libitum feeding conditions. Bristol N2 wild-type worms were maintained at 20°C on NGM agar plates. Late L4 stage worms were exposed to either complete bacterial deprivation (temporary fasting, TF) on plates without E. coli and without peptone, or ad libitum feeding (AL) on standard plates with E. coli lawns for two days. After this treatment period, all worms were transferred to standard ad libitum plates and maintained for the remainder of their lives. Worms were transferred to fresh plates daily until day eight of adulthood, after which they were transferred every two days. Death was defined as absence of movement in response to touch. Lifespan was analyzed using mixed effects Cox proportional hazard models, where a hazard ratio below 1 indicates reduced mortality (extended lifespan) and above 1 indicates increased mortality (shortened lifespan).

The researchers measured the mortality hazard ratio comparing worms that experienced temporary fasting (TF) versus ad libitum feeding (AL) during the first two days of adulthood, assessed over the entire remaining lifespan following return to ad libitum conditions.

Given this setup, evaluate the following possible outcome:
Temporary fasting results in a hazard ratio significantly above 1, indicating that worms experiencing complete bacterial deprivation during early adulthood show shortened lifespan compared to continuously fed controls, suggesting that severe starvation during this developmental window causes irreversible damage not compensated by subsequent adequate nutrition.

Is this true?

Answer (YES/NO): NO